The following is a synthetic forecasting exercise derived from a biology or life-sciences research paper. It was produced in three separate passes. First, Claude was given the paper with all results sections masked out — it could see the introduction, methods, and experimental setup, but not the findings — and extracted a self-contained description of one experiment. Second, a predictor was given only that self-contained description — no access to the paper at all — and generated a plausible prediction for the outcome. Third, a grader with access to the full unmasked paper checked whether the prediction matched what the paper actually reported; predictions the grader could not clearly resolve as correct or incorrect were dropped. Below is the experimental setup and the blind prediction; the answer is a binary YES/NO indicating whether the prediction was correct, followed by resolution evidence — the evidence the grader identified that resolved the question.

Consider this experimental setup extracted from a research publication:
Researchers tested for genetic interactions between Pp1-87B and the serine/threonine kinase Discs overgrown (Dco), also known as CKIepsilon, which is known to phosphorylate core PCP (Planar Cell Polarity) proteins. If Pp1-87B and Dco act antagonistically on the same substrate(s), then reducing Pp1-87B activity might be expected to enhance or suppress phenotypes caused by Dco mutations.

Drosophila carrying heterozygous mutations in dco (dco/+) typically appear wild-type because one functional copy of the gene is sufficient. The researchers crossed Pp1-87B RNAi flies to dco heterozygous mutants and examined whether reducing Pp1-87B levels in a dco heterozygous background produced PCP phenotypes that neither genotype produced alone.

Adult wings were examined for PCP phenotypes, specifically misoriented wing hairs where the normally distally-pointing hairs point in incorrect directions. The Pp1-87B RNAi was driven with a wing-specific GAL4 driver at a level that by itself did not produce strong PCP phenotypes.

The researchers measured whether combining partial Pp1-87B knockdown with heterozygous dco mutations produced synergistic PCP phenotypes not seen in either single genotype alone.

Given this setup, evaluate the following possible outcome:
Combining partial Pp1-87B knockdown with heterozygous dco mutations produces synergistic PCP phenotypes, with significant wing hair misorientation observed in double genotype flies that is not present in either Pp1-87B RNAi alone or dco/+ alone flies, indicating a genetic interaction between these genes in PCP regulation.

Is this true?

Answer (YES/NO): NO